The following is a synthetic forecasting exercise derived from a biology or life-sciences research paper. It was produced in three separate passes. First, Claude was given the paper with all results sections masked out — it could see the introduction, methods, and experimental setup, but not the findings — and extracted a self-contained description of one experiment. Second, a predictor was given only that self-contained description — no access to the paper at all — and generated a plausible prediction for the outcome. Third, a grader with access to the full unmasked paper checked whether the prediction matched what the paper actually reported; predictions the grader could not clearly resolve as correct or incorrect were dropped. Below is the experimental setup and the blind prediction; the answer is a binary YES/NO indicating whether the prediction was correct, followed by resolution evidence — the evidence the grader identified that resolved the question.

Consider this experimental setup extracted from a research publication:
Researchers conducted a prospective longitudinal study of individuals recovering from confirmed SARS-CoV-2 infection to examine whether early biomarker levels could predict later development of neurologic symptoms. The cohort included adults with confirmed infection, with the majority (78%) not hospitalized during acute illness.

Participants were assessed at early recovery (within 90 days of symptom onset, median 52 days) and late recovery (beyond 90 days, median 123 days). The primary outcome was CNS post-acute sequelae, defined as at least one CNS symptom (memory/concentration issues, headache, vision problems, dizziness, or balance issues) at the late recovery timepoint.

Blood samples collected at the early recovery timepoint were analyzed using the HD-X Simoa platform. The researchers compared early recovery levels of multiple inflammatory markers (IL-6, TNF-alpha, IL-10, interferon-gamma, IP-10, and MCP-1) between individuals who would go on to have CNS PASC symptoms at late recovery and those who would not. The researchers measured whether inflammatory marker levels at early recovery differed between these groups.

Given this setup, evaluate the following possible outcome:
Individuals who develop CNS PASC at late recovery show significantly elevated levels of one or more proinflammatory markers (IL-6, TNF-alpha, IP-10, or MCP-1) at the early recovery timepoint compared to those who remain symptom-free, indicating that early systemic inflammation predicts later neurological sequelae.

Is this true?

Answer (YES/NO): YES